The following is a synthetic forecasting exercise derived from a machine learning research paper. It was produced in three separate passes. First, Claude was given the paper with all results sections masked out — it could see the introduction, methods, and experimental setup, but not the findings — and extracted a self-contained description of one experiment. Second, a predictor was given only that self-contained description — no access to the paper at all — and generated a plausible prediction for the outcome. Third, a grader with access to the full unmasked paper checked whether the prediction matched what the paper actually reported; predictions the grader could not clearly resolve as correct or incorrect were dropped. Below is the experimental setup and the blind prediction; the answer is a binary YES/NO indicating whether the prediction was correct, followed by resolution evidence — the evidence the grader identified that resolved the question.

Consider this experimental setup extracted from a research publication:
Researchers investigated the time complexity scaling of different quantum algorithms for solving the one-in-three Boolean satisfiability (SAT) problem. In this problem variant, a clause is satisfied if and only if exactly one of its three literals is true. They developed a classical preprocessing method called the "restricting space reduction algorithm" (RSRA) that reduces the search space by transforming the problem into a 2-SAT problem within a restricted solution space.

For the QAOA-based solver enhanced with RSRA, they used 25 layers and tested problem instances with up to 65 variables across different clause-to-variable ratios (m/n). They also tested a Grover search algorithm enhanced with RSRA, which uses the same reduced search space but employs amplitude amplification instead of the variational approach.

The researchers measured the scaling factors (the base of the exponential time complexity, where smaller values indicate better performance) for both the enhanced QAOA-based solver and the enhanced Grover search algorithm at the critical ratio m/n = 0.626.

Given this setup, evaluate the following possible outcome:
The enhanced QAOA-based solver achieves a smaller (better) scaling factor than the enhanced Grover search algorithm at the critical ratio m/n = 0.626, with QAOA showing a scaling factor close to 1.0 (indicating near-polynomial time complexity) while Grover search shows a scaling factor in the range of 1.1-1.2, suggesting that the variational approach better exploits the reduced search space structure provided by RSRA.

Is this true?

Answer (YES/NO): NO